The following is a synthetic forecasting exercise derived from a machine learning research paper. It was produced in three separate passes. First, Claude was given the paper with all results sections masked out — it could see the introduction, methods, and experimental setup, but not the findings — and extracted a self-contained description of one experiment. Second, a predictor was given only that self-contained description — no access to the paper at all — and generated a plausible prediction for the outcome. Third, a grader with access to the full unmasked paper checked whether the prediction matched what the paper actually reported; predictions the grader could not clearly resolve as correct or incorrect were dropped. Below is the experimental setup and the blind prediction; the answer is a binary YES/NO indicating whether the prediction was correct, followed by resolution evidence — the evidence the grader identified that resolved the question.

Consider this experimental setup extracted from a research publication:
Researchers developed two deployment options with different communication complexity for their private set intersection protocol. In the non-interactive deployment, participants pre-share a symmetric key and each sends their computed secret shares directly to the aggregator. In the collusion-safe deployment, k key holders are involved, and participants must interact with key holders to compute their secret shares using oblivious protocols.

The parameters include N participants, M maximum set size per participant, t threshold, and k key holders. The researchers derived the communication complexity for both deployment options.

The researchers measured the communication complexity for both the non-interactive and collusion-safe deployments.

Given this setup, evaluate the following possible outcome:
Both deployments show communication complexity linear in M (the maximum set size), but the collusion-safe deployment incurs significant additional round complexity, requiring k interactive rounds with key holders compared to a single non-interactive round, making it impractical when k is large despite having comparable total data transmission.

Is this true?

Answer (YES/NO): NO